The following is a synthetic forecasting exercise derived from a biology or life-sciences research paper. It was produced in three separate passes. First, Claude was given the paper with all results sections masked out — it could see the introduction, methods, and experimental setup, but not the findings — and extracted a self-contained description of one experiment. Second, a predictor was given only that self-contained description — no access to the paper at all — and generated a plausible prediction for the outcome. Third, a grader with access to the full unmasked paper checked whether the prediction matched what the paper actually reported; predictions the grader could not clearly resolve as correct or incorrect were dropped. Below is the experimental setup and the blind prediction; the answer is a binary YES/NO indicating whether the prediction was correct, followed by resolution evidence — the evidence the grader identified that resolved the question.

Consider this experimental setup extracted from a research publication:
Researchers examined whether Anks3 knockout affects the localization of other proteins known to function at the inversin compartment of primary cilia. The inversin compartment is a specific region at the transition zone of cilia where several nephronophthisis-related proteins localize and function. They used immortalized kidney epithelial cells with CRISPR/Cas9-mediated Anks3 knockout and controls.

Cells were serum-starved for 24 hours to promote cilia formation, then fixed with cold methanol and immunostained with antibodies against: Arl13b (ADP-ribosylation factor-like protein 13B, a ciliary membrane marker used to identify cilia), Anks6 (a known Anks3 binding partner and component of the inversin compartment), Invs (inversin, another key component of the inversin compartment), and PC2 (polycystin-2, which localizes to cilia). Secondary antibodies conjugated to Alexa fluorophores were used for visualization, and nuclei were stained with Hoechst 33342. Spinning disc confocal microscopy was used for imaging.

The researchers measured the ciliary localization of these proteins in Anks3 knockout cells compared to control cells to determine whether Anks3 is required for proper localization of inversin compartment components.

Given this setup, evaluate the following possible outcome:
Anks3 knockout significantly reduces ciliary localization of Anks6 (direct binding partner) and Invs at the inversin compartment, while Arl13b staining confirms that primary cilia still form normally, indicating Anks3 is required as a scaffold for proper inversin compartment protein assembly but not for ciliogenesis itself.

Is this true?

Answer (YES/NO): NO